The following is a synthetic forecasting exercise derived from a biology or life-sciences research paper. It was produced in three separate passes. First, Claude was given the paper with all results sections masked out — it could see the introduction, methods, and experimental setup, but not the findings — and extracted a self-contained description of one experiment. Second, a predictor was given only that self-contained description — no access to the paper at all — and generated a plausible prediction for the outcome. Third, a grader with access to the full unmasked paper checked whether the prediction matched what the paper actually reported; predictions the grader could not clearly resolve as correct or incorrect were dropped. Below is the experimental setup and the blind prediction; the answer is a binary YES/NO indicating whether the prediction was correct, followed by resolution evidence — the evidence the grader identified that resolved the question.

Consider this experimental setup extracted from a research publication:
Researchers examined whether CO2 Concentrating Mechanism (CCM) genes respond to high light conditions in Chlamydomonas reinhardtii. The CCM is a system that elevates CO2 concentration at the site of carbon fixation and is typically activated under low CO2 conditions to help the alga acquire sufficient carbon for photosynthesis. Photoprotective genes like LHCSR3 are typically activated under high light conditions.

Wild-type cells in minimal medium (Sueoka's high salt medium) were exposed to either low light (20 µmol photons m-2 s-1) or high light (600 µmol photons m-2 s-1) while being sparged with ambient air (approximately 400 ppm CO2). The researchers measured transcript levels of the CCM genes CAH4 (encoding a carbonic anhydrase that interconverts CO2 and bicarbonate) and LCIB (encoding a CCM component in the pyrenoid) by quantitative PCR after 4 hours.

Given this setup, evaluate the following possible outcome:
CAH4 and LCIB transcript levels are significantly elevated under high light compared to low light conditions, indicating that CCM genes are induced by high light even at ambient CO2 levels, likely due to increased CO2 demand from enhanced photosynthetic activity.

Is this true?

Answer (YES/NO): YES